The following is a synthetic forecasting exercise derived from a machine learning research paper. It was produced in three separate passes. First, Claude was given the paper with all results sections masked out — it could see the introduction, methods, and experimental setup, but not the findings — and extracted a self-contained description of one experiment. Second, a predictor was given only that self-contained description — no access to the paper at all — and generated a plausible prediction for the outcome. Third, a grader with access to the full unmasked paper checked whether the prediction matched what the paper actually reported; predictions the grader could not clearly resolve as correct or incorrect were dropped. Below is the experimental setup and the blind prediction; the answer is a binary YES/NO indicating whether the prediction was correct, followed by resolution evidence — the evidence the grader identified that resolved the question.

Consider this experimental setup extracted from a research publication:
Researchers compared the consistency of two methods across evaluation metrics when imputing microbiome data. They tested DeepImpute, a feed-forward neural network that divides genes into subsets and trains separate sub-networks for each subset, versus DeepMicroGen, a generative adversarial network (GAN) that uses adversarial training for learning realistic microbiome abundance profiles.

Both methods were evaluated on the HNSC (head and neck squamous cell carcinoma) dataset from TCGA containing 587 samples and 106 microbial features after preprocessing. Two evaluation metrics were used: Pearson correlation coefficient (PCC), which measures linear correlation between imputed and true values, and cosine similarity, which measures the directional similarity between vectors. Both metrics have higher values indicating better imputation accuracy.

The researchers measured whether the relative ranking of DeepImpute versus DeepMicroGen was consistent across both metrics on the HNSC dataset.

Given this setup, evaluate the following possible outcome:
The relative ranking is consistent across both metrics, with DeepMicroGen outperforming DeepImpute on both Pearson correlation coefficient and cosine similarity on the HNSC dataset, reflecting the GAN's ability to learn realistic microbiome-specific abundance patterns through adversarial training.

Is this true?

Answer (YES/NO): YES